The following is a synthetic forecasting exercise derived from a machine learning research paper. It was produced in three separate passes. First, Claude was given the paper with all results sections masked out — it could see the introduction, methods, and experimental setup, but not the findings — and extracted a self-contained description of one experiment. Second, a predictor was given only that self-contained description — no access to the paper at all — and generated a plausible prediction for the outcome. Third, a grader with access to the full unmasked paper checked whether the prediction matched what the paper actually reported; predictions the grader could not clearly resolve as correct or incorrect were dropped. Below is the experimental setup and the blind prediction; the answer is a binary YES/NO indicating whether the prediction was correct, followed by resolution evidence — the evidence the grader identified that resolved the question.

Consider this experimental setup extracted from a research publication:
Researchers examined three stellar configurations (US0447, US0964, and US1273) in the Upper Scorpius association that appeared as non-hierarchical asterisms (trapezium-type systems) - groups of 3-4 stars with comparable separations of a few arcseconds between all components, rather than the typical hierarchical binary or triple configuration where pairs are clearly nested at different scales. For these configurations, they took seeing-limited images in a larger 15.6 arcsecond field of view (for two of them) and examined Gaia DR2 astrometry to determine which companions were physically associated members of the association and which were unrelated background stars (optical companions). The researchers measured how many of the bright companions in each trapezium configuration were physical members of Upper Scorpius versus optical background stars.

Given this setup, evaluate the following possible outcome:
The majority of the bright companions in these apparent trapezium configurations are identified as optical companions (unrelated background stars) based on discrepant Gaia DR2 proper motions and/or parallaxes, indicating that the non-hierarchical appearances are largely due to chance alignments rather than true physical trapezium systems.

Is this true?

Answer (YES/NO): NO